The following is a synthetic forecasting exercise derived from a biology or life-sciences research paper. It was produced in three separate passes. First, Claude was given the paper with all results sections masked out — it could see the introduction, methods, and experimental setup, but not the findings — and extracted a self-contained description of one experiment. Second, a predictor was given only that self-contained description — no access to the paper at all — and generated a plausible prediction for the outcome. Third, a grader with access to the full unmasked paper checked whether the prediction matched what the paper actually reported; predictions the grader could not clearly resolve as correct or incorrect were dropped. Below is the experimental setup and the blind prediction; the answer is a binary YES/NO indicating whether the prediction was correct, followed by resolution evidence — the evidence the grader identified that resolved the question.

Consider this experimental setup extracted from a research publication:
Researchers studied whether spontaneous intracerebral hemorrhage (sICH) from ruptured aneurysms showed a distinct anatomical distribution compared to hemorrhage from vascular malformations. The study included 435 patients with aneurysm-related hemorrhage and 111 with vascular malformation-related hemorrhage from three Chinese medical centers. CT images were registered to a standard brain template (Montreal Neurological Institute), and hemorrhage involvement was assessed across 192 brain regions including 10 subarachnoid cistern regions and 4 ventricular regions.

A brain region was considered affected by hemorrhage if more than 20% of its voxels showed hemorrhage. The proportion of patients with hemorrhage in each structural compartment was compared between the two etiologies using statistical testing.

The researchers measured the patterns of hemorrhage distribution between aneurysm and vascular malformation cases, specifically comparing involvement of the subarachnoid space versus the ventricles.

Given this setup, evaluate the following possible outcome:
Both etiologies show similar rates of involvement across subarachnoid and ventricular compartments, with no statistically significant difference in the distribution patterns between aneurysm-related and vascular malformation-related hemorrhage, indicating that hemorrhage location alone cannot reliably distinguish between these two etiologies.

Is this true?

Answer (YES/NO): NO